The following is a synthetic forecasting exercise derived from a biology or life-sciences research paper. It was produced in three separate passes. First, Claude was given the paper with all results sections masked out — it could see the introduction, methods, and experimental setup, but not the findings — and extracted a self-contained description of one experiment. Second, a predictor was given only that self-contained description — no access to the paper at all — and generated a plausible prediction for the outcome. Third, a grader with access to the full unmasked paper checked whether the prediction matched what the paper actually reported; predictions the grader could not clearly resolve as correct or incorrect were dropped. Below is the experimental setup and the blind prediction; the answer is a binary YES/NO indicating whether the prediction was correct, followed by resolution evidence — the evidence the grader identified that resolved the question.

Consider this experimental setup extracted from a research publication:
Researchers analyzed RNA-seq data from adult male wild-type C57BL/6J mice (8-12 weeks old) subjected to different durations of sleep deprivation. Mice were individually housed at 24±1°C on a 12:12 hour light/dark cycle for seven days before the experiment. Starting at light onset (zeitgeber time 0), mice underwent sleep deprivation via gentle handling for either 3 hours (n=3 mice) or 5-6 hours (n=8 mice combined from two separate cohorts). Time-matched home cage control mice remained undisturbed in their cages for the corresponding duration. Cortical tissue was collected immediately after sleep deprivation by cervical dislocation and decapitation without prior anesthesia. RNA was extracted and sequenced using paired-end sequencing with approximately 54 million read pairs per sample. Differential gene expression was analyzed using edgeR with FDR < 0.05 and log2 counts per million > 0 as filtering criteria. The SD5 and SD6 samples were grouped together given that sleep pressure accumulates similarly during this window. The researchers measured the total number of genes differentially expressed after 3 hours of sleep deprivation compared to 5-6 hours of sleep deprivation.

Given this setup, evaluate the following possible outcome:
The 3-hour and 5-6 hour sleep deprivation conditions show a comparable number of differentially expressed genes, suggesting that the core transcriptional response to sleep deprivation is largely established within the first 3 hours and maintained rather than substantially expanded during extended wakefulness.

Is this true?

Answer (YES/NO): NO